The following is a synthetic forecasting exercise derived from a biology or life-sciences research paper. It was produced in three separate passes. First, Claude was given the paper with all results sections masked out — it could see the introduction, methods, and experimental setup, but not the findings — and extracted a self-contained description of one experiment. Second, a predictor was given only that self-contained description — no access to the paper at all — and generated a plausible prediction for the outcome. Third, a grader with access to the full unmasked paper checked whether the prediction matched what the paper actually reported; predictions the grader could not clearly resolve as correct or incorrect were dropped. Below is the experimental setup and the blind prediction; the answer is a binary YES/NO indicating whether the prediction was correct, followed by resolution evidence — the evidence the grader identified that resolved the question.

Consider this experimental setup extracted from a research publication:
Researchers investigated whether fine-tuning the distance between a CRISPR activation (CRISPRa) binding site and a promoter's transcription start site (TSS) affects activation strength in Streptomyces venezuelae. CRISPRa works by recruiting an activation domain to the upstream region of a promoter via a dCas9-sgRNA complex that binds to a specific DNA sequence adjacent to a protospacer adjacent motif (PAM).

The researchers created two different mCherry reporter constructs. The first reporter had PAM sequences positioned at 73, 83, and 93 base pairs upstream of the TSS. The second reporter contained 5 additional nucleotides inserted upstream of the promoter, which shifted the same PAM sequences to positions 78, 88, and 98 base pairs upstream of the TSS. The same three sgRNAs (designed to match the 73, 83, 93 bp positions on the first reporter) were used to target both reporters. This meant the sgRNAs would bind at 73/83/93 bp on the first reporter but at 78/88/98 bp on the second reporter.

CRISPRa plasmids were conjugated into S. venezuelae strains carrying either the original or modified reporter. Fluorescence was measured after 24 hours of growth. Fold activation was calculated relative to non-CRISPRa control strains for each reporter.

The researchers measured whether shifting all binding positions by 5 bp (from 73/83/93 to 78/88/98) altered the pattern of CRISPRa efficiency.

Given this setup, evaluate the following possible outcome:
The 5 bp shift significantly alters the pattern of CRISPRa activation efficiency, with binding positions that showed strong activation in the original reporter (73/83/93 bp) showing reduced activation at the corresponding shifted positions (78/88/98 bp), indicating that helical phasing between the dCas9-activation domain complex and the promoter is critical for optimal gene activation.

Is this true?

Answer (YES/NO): YES